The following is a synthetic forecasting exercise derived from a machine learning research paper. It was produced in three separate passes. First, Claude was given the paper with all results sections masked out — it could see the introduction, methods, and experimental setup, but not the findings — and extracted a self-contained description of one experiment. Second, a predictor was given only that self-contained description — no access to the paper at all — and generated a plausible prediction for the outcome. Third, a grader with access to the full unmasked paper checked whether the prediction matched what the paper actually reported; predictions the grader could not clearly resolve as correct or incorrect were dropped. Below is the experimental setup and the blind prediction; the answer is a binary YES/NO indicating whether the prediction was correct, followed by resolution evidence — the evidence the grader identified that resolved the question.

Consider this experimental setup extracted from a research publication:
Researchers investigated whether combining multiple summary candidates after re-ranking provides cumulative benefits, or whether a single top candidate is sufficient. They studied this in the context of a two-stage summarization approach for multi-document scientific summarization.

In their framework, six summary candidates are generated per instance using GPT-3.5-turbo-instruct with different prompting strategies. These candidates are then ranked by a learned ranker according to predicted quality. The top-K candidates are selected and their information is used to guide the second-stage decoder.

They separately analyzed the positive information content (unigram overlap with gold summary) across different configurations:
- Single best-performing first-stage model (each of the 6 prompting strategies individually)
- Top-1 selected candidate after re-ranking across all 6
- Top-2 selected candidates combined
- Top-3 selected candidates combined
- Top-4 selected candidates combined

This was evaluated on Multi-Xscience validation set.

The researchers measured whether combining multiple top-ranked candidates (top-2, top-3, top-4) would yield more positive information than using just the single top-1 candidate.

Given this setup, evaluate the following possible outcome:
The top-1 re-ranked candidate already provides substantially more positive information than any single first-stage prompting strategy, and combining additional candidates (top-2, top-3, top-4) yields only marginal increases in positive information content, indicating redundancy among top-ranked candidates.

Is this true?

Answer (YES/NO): NO